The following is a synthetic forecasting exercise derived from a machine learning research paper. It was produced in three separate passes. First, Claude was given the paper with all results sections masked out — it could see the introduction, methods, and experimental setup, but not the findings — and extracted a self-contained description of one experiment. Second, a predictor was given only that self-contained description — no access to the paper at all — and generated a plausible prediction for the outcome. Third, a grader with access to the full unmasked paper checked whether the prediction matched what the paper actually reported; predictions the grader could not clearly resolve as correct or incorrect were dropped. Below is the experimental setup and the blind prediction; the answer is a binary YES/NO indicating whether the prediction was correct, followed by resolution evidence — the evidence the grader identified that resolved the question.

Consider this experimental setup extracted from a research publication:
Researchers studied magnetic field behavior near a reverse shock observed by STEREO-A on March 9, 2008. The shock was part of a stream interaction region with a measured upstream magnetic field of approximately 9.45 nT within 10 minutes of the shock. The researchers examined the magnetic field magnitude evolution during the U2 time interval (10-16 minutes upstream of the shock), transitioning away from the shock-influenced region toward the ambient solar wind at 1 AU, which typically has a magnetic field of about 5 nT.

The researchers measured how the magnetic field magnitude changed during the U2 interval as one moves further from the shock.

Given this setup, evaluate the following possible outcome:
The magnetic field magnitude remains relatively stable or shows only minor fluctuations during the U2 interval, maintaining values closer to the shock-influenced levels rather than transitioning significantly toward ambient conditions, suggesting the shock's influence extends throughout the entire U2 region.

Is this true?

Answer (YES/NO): NO